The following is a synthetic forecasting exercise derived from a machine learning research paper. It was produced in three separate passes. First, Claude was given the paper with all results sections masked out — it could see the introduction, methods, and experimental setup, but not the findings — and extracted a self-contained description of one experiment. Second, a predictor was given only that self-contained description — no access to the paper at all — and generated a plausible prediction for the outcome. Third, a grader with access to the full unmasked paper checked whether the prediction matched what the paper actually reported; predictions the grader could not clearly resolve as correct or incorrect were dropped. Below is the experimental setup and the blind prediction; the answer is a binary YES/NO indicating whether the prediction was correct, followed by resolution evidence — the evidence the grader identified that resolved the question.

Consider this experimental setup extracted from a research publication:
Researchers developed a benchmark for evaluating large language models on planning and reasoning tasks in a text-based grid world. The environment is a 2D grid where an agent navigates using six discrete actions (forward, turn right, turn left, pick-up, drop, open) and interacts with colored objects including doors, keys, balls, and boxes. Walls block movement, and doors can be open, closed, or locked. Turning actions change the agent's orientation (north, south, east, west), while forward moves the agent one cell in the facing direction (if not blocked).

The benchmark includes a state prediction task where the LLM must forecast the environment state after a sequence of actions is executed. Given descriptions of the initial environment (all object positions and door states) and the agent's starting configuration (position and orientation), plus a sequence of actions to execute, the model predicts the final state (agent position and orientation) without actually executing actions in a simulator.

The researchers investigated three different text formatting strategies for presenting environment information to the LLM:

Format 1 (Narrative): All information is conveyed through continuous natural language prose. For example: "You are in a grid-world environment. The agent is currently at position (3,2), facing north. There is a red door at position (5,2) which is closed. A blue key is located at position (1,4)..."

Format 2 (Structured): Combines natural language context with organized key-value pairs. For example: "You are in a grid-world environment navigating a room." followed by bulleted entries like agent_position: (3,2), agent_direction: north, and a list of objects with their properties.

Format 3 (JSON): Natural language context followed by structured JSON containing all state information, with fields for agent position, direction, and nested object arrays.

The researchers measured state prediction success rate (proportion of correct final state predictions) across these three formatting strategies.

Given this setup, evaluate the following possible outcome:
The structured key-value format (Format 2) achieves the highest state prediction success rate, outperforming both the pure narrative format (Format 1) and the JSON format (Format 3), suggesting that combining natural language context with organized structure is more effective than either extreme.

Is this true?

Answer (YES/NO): YES